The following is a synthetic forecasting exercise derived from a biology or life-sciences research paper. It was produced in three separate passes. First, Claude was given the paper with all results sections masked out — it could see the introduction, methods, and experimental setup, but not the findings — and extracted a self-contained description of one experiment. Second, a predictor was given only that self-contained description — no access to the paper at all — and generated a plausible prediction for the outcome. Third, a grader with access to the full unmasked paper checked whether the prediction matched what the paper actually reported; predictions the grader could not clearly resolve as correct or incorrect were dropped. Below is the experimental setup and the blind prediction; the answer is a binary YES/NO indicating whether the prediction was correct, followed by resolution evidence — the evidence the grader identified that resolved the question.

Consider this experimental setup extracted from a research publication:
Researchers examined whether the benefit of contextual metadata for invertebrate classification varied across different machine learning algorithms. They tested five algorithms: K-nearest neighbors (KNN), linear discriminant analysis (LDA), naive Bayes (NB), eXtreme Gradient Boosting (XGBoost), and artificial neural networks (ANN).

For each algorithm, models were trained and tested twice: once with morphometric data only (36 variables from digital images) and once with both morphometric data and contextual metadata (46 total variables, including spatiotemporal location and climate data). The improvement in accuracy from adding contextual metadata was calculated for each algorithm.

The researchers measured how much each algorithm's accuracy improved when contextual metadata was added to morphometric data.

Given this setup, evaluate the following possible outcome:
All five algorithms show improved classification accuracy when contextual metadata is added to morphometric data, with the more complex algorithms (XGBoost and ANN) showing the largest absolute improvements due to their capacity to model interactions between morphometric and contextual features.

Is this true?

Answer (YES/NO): NO